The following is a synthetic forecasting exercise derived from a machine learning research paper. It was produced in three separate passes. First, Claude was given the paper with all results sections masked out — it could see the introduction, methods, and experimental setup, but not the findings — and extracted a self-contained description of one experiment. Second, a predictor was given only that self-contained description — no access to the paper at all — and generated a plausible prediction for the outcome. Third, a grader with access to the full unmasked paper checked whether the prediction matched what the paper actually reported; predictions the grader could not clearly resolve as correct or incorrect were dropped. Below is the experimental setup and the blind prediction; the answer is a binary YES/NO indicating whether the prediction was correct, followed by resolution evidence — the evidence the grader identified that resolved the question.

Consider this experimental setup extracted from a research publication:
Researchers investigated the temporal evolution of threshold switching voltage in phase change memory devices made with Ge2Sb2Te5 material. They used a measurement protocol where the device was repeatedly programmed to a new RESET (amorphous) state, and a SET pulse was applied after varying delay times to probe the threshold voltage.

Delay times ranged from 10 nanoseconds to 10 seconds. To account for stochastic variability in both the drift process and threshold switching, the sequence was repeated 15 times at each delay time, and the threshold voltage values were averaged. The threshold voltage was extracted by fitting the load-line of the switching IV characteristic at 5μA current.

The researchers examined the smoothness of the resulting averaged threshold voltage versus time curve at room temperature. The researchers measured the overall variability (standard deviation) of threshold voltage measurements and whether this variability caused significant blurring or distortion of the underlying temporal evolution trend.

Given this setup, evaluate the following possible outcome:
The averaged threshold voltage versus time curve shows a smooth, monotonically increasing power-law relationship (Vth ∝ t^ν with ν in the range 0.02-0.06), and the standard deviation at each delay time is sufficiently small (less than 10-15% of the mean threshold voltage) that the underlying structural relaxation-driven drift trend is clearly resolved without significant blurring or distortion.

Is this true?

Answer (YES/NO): NO